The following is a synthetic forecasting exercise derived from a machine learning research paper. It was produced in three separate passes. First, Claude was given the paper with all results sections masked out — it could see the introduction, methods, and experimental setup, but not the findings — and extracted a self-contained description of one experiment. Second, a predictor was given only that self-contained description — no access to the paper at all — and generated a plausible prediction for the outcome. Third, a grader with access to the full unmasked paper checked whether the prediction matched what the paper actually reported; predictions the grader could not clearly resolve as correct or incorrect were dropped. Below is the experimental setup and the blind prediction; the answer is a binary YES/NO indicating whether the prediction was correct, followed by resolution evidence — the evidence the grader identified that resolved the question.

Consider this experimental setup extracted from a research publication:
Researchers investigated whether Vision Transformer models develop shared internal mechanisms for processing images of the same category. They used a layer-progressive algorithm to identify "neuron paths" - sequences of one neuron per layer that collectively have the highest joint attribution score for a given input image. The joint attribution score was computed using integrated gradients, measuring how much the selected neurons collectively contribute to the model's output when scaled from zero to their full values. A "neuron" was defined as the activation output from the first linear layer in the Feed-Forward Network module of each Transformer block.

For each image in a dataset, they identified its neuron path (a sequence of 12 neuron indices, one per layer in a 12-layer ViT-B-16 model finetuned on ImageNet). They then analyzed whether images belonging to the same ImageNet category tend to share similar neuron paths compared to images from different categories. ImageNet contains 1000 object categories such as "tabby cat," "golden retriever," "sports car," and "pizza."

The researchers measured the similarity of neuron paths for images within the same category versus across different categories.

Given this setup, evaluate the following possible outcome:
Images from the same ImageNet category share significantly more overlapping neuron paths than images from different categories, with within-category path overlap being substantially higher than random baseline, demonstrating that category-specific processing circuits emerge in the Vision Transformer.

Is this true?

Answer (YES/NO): YES